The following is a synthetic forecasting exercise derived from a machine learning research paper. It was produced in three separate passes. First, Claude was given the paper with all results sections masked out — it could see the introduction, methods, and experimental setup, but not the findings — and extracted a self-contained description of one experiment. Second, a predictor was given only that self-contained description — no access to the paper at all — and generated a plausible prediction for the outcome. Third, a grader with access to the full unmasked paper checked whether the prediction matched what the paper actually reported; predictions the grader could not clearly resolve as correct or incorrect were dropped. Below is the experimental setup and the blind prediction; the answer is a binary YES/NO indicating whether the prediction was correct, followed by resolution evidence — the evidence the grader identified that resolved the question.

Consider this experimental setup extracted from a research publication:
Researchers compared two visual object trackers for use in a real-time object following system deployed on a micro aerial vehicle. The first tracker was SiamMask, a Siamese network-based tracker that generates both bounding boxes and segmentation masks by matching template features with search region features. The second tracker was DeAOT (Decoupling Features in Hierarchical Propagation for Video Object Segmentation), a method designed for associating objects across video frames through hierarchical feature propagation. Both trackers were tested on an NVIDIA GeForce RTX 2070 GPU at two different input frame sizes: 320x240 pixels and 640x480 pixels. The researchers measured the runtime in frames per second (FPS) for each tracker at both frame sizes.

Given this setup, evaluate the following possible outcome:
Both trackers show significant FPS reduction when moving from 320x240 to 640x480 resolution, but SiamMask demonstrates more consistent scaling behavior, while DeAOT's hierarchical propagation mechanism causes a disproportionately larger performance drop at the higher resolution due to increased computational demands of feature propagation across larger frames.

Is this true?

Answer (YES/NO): NO